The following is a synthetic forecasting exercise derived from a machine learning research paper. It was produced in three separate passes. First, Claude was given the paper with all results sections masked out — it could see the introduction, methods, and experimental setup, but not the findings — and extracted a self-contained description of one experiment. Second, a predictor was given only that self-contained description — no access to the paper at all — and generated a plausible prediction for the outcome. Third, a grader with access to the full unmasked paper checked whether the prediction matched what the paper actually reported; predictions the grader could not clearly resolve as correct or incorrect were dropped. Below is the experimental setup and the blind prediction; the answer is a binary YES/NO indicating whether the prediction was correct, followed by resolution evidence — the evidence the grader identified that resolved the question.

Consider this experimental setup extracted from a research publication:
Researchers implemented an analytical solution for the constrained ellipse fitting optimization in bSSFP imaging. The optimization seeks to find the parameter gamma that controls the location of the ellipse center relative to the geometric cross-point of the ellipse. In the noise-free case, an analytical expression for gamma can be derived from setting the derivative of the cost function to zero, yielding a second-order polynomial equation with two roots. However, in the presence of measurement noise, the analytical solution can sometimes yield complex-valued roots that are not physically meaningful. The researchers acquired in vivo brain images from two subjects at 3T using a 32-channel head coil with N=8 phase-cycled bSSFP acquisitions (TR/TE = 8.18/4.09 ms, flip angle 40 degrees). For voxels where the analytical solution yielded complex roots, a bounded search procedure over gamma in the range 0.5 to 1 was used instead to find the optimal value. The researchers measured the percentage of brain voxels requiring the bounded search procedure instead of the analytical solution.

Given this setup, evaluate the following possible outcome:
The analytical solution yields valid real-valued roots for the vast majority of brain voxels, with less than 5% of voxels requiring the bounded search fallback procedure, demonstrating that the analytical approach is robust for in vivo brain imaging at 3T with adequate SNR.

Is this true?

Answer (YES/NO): NO